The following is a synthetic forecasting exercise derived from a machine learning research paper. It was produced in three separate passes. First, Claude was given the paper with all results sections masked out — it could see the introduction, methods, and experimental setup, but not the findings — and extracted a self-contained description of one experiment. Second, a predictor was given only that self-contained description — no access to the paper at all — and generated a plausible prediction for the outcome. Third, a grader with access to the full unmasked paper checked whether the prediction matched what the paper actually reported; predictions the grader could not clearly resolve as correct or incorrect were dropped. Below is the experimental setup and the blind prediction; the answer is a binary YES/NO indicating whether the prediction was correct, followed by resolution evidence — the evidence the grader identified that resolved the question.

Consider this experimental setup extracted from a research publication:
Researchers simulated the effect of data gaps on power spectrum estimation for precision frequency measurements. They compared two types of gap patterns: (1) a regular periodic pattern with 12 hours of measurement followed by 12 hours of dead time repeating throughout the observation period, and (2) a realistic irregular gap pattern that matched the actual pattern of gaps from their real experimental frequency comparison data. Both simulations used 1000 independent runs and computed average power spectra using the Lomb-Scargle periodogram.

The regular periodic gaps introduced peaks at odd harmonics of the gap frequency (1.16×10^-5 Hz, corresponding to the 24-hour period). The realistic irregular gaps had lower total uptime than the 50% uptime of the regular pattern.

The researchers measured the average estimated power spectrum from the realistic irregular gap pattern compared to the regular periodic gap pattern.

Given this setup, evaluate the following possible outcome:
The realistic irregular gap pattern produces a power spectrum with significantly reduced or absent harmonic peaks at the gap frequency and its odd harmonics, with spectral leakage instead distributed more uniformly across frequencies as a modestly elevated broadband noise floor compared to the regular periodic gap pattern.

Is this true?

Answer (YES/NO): NO